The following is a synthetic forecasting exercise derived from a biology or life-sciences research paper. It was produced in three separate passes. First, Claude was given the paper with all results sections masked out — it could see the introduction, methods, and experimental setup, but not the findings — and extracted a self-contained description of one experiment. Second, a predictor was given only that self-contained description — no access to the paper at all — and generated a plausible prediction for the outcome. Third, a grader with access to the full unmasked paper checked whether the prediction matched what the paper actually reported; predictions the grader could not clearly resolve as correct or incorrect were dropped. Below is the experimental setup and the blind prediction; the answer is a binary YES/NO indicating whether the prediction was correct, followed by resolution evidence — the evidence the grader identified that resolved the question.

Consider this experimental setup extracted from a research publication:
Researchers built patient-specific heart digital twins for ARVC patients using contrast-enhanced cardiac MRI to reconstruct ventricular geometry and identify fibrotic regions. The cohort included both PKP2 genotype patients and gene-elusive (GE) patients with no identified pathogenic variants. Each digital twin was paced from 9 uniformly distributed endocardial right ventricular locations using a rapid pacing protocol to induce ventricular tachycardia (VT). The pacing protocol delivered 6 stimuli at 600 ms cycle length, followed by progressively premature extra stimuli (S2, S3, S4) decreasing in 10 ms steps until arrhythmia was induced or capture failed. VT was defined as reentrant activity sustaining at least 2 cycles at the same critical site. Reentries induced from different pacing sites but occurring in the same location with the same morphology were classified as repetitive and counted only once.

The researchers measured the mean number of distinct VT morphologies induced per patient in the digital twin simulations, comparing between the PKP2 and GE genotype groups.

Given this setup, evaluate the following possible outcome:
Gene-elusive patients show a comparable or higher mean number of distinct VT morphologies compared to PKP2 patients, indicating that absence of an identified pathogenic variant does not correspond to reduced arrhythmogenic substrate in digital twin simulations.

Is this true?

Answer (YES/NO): YES